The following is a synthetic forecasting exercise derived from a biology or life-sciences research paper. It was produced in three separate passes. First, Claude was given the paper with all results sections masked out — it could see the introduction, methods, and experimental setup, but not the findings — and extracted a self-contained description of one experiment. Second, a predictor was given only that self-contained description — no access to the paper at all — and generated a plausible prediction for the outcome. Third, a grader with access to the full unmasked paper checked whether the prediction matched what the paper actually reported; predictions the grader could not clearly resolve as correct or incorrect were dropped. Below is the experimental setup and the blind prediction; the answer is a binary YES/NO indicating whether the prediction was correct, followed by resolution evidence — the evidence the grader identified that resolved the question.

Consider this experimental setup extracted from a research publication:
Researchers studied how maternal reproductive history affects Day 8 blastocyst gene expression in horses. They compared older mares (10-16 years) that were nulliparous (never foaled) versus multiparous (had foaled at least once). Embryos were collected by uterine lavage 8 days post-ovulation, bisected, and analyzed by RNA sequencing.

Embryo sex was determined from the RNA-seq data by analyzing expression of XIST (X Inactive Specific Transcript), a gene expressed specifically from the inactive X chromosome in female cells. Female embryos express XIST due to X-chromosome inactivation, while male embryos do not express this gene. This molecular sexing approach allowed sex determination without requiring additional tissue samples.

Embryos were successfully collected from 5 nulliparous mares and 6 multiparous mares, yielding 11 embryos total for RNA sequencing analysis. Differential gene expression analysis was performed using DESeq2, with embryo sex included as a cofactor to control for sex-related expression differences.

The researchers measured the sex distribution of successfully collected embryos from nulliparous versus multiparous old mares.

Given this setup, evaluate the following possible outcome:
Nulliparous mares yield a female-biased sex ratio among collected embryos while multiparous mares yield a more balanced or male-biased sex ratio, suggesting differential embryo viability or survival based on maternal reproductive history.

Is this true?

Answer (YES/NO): YES